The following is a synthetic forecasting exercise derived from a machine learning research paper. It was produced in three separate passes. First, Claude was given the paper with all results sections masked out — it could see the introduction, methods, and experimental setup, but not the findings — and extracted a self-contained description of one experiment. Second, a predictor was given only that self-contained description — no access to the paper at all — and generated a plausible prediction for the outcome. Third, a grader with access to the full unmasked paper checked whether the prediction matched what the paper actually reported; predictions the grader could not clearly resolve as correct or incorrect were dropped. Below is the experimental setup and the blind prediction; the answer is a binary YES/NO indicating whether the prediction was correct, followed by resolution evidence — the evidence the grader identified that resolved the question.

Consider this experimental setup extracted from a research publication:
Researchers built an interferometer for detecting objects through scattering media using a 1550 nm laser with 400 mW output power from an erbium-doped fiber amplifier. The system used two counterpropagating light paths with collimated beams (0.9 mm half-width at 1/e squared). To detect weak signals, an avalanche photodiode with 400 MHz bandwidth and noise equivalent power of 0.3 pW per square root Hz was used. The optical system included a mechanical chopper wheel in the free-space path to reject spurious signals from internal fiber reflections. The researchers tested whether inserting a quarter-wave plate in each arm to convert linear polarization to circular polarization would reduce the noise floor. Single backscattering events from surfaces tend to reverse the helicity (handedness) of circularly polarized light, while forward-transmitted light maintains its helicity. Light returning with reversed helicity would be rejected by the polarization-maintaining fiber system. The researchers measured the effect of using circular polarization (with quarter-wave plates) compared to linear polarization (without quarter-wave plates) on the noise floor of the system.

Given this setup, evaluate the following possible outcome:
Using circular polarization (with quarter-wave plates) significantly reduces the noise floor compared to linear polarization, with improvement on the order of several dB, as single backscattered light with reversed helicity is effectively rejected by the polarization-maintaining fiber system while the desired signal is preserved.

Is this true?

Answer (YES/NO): YES